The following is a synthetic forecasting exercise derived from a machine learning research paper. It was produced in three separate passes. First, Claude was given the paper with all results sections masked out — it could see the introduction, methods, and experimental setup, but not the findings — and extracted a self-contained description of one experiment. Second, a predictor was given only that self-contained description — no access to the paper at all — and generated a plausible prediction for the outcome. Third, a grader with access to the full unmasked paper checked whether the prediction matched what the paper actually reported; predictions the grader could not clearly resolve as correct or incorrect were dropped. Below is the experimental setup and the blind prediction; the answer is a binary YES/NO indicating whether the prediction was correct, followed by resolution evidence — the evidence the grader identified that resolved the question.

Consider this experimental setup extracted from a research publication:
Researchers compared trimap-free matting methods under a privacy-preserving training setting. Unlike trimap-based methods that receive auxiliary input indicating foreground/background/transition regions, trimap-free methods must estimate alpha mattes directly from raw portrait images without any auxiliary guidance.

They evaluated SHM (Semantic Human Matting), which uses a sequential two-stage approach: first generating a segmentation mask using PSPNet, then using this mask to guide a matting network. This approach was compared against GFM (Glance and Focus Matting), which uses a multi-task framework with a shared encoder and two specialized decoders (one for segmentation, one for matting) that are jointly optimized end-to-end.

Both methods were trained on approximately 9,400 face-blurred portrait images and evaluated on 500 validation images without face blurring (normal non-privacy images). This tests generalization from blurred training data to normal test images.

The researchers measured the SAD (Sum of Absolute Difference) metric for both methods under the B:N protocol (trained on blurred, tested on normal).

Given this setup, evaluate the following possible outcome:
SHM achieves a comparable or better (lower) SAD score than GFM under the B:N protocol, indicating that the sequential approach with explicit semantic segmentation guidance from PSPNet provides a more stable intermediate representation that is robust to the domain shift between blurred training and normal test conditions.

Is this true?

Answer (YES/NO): NO